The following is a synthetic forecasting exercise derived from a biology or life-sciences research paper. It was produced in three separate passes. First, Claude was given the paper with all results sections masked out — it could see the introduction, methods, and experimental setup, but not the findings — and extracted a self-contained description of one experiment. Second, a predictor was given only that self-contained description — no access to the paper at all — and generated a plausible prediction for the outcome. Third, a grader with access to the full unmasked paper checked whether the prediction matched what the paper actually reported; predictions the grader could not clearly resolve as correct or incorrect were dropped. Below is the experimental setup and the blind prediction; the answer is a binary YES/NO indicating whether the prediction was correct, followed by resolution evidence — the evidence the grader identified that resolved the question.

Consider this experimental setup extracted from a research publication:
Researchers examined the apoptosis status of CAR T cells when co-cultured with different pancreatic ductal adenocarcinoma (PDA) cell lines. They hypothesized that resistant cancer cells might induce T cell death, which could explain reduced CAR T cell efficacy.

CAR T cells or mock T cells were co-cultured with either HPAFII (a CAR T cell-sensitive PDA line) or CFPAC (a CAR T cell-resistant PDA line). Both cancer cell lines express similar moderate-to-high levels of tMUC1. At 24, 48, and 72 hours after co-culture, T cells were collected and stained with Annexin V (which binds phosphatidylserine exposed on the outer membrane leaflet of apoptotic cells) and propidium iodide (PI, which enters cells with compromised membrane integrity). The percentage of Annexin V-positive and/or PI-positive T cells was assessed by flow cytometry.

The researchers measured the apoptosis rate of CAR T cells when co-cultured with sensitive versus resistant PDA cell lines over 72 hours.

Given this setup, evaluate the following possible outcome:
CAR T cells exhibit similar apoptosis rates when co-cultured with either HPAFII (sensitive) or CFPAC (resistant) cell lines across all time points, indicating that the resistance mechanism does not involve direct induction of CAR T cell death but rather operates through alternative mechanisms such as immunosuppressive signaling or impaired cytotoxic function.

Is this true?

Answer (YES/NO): YES